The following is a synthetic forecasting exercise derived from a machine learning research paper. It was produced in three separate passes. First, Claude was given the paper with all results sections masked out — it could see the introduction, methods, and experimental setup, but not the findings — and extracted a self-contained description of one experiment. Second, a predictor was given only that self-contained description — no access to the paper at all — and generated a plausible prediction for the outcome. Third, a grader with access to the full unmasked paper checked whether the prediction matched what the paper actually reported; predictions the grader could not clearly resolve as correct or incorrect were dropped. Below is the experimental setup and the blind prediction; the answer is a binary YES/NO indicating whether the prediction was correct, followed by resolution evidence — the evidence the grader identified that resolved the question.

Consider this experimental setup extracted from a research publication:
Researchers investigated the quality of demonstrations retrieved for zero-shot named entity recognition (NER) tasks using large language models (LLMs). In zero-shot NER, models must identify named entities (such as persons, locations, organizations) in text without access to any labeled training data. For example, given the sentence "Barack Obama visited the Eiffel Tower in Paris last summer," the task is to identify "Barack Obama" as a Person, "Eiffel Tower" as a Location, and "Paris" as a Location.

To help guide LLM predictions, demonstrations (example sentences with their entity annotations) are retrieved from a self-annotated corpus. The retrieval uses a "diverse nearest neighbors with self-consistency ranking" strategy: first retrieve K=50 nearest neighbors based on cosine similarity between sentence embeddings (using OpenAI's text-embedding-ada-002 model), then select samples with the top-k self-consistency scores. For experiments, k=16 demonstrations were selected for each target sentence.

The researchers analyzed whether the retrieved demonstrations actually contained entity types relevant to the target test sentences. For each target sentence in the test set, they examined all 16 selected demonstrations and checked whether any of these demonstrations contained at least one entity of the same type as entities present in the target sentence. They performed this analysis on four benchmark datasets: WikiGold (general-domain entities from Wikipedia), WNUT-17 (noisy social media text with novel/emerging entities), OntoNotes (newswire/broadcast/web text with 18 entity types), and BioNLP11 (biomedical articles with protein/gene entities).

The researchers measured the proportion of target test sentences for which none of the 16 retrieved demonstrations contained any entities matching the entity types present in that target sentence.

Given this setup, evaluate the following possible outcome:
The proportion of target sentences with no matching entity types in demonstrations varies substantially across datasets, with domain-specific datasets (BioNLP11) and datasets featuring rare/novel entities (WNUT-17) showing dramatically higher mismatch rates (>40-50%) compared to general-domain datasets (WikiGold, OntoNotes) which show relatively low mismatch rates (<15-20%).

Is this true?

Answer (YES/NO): NO